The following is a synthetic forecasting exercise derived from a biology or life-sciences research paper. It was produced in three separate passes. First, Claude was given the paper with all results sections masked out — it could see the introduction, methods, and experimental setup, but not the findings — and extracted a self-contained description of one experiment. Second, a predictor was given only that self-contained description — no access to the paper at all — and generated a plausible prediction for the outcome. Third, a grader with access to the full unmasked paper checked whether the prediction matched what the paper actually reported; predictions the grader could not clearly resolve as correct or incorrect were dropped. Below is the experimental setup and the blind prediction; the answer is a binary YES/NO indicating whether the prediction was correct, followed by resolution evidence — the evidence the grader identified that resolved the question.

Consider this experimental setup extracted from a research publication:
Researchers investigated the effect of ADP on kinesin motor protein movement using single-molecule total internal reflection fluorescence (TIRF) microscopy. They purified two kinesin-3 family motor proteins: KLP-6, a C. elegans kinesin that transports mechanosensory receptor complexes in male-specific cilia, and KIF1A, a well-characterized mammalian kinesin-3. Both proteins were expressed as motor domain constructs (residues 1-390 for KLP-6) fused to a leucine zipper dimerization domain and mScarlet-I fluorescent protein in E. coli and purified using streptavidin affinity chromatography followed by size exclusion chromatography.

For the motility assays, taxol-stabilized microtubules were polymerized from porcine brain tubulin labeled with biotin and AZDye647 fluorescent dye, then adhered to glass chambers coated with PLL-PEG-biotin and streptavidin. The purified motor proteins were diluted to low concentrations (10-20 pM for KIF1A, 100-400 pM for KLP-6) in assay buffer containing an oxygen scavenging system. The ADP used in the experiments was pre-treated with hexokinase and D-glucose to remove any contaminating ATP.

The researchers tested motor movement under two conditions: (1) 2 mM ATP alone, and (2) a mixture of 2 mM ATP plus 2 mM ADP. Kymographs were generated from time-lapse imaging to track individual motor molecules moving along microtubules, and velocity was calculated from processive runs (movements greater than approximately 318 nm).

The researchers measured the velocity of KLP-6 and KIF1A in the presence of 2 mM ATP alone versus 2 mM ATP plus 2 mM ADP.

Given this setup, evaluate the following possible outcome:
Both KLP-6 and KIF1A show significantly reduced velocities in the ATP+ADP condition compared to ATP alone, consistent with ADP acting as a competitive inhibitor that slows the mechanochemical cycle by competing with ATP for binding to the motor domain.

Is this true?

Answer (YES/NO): NO